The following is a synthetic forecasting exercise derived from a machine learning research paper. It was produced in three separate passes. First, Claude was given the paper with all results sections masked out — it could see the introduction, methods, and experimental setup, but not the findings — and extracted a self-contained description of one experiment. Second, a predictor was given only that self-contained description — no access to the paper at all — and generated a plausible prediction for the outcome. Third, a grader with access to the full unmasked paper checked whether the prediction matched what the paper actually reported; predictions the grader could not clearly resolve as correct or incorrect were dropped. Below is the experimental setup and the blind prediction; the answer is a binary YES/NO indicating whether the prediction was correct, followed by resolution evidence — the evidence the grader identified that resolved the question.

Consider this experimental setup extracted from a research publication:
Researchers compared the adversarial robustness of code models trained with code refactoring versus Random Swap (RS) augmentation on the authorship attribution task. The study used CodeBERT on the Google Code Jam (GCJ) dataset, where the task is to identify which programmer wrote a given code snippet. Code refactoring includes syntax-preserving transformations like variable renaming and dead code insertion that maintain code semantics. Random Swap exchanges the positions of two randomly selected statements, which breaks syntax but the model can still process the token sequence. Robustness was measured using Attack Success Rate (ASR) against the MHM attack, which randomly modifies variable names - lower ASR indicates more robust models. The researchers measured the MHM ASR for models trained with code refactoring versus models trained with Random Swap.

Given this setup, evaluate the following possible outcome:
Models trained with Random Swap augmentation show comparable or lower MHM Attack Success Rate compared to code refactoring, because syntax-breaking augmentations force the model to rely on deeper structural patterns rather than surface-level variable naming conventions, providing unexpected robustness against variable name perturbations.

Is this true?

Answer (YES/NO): YES